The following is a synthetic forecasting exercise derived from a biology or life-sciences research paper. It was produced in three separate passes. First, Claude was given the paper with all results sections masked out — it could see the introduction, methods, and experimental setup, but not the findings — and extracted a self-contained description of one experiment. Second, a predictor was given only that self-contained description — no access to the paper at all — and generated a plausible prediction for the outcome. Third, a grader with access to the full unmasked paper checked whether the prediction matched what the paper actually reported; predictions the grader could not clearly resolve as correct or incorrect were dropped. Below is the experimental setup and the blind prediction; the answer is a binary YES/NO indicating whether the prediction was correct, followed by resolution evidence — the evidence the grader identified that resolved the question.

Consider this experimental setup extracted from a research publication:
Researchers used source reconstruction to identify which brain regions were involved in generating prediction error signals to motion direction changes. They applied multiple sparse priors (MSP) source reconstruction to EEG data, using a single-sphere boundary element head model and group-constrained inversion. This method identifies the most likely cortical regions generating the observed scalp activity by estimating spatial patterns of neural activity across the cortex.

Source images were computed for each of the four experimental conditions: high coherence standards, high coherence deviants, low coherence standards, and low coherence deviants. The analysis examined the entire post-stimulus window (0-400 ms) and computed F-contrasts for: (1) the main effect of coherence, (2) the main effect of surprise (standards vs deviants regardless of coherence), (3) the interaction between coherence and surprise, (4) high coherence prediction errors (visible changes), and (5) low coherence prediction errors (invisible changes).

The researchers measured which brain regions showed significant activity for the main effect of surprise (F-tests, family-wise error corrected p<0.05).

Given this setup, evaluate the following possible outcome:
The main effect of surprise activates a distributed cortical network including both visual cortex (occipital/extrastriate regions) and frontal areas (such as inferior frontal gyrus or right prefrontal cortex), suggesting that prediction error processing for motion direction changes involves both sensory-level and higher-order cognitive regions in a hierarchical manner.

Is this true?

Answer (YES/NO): NO